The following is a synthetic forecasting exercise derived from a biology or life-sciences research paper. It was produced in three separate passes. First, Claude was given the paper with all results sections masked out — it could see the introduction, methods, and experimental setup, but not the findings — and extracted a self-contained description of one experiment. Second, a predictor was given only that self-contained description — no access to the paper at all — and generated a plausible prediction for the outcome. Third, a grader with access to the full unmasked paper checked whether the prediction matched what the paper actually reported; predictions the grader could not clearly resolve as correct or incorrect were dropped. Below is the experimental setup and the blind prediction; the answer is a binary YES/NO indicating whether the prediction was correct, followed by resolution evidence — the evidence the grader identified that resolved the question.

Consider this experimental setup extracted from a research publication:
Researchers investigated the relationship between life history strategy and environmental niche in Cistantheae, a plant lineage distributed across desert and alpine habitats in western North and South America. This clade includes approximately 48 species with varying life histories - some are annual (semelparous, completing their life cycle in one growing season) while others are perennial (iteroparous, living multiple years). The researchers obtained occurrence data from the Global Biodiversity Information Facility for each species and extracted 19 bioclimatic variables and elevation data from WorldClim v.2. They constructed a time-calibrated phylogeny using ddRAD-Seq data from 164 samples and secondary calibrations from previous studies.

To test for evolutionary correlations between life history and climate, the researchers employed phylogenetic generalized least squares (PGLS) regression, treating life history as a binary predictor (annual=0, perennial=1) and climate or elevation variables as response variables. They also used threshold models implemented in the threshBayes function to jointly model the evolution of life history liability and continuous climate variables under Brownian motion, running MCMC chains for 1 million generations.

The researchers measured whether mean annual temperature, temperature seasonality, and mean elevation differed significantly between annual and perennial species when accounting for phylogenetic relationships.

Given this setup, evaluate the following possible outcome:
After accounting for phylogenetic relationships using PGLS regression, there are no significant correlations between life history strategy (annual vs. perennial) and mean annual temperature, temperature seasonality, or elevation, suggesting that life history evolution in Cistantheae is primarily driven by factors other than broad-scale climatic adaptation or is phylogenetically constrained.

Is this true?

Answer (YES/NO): NO